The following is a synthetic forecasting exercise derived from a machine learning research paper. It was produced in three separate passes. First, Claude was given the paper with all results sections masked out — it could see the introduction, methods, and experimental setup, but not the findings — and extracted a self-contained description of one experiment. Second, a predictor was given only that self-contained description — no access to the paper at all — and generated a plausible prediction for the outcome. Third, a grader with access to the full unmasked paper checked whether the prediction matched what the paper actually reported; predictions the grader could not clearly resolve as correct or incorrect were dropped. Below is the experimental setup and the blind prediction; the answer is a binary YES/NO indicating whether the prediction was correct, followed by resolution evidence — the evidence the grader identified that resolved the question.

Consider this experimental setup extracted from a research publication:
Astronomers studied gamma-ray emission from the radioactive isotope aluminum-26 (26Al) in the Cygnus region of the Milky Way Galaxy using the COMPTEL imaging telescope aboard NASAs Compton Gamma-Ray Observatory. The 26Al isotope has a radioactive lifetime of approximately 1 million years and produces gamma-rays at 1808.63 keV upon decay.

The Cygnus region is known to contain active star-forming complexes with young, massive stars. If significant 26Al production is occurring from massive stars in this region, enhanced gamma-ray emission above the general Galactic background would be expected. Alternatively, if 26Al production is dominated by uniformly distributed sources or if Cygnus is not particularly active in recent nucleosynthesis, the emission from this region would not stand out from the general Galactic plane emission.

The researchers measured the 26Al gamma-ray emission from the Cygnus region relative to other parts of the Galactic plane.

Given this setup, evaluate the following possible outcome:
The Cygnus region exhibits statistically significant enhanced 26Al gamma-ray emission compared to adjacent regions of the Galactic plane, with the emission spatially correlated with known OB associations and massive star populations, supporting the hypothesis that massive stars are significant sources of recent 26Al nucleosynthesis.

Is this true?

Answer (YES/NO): YES